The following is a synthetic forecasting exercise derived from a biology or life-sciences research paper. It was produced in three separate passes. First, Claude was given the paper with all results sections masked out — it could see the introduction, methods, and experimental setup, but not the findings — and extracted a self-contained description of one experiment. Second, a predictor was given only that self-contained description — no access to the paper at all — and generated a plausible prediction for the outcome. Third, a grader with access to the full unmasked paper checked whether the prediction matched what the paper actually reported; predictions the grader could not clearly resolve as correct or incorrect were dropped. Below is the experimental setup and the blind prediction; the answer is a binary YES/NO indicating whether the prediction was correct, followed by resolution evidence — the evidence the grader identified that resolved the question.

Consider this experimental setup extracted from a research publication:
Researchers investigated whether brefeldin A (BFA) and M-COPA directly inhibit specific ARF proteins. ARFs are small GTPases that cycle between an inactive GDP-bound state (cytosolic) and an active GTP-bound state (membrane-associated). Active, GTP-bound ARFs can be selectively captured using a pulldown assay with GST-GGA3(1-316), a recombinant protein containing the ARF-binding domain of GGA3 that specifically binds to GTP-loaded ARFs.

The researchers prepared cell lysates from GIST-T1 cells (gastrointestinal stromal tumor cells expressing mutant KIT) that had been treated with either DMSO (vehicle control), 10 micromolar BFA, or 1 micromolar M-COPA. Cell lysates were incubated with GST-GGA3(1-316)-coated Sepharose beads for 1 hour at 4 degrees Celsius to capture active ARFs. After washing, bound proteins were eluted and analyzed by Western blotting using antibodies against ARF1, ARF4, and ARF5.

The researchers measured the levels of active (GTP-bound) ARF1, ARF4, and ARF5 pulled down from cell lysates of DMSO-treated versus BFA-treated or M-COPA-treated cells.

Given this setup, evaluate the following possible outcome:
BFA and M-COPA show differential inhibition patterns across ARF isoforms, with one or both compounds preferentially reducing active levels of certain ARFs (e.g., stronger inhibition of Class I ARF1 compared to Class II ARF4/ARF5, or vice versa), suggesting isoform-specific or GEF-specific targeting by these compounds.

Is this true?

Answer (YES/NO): NO